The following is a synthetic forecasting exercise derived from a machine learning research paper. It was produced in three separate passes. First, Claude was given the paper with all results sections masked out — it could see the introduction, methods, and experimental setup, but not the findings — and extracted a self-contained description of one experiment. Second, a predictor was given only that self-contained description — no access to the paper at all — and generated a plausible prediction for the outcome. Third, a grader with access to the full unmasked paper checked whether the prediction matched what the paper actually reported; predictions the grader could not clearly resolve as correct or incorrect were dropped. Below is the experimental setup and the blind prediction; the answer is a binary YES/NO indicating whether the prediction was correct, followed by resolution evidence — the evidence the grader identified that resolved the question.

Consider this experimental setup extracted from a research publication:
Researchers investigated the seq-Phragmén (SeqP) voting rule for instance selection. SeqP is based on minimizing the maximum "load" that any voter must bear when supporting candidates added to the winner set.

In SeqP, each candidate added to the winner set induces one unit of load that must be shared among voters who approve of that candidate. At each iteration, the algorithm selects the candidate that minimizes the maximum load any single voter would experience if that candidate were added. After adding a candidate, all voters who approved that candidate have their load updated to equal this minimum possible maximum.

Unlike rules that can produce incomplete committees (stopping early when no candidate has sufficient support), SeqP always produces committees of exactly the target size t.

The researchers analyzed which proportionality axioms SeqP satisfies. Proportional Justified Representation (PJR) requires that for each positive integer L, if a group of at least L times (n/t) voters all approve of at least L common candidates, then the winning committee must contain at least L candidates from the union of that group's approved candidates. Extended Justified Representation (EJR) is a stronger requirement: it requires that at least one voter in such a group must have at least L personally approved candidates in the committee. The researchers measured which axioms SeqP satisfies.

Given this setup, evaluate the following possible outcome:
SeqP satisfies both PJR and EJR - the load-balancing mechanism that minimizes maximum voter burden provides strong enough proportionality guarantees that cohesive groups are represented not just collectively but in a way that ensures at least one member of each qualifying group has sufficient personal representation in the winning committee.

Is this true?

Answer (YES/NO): NO